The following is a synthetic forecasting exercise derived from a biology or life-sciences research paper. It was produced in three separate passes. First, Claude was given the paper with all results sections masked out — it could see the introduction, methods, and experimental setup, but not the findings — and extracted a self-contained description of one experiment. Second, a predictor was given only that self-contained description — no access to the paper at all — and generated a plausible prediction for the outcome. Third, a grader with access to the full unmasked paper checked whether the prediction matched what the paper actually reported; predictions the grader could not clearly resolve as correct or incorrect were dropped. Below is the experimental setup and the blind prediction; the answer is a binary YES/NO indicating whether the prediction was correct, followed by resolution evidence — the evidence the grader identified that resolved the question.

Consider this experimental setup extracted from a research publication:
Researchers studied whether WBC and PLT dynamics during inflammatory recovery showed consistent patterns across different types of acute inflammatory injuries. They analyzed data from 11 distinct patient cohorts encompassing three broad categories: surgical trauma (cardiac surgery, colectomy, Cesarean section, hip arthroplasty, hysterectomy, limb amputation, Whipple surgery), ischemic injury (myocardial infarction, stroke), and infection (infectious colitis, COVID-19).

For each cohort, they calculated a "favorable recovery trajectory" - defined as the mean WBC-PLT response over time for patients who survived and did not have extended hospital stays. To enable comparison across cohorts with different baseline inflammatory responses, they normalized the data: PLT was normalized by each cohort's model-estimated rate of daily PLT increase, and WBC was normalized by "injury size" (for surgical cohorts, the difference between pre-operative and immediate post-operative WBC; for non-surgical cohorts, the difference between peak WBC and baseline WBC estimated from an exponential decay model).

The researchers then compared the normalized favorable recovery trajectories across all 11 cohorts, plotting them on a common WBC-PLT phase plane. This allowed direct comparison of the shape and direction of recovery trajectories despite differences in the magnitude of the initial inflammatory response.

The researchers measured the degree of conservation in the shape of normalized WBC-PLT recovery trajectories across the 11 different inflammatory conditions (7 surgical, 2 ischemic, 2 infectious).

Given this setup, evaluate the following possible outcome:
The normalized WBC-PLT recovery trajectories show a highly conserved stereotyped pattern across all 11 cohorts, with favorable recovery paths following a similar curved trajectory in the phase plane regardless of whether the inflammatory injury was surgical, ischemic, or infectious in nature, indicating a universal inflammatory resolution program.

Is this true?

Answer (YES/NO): YES